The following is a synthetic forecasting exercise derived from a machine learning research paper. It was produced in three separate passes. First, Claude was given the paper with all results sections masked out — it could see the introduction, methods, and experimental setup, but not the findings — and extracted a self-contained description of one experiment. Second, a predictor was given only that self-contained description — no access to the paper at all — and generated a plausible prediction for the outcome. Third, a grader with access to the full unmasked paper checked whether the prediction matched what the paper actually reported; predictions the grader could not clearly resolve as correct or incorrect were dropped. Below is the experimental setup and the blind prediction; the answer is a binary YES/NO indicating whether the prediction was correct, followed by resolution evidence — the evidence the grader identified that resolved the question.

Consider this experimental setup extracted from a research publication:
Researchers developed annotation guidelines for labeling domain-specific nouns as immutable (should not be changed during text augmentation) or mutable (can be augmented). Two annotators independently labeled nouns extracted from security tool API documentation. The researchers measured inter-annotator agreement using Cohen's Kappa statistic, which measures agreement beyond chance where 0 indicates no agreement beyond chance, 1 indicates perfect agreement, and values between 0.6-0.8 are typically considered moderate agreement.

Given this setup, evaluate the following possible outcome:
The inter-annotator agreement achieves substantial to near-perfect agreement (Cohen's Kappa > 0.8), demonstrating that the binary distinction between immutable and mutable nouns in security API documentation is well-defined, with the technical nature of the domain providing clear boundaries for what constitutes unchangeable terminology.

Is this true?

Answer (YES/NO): NO